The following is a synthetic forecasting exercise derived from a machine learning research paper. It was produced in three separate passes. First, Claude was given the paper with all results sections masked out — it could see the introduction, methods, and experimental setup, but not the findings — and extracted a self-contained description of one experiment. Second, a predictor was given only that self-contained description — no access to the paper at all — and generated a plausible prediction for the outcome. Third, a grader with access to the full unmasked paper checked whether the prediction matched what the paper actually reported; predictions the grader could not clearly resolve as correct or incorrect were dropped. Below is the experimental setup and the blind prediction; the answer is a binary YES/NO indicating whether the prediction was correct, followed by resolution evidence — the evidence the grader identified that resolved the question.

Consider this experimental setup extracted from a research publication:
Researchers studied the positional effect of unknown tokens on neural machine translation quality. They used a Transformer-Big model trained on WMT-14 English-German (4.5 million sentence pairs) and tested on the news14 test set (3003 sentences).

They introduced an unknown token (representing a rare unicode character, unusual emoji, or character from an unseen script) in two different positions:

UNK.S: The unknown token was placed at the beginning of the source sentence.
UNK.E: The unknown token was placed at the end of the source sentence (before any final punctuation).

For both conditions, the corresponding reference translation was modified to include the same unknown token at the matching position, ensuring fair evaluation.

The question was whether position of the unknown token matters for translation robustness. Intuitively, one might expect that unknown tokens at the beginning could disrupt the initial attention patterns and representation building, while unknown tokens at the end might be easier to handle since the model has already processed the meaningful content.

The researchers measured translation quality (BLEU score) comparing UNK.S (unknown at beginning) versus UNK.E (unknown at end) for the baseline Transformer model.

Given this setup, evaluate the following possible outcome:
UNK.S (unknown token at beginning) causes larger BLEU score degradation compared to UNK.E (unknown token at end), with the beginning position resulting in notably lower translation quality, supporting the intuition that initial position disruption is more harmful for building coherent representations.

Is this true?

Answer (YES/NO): NO